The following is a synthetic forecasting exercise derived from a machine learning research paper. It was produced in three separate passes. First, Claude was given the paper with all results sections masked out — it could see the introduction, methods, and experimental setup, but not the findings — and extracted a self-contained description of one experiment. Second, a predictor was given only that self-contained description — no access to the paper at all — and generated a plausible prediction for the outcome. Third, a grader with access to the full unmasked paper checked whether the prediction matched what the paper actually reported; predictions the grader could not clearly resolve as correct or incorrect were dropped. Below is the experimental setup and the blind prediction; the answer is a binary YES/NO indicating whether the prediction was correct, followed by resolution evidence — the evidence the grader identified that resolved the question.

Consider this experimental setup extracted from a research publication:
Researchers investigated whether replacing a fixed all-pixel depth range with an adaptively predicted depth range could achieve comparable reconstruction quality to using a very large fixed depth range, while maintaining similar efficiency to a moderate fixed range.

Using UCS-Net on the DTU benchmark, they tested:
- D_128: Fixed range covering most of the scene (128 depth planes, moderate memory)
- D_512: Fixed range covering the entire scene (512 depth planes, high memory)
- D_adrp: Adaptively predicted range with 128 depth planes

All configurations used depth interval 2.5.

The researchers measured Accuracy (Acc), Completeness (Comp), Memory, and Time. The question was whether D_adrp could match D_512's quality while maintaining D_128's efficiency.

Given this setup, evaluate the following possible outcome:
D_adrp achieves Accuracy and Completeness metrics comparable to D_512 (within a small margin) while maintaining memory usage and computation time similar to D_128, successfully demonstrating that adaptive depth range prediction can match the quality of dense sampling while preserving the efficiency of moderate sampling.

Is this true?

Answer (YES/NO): YES